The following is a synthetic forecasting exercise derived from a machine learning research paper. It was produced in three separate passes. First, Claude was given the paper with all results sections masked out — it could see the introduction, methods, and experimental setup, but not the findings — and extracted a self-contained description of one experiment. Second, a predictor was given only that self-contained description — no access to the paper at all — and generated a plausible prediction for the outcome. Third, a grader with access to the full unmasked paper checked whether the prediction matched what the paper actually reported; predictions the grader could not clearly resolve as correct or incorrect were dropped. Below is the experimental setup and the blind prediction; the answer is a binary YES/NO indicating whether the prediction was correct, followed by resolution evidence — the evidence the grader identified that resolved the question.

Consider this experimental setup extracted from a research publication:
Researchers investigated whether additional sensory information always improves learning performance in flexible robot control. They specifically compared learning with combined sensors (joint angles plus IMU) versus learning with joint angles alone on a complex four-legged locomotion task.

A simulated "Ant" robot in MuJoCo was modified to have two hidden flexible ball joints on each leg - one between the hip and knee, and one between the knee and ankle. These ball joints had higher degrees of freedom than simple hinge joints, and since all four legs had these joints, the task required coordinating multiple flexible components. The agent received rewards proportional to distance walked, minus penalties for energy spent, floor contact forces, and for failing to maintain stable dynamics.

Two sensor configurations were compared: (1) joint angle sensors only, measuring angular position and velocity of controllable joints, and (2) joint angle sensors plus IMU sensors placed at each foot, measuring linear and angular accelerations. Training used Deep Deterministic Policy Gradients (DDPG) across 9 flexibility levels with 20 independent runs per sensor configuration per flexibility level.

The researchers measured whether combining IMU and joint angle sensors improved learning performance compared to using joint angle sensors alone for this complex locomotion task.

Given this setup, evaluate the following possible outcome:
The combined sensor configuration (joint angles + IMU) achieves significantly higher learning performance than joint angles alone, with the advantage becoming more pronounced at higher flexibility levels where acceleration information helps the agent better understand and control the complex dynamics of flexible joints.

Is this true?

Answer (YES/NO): NO